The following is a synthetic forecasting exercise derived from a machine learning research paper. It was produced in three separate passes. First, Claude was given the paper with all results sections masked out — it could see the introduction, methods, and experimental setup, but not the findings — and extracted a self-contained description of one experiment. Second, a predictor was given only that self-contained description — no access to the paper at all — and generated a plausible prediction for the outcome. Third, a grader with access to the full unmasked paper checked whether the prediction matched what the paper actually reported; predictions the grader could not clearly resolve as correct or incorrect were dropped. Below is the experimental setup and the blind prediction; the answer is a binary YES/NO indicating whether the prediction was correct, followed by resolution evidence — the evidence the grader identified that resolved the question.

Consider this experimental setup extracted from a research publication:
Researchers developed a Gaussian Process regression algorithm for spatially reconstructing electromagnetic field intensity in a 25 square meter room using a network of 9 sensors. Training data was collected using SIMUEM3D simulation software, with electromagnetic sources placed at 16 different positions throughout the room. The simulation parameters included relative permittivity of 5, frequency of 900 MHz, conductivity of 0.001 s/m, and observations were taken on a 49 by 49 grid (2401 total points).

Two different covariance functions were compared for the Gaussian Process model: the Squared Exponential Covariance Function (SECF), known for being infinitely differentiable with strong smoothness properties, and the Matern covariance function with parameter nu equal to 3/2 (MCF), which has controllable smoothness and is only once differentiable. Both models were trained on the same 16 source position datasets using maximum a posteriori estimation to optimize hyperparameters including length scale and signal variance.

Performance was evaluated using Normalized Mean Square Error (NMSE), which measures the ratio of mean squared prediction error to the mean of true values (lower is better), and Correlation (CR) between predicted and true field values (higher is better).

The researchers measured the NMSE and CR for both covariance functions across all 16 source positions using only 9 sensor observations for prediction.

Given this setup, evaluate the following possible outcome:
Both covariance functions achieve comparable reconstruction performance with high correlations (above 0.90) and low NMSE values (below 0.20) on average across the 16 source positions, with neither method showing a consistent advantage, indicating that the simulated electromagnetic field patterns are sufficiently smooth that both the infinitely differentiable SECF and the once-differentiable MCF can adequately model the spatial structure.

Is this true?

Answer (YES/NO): NO